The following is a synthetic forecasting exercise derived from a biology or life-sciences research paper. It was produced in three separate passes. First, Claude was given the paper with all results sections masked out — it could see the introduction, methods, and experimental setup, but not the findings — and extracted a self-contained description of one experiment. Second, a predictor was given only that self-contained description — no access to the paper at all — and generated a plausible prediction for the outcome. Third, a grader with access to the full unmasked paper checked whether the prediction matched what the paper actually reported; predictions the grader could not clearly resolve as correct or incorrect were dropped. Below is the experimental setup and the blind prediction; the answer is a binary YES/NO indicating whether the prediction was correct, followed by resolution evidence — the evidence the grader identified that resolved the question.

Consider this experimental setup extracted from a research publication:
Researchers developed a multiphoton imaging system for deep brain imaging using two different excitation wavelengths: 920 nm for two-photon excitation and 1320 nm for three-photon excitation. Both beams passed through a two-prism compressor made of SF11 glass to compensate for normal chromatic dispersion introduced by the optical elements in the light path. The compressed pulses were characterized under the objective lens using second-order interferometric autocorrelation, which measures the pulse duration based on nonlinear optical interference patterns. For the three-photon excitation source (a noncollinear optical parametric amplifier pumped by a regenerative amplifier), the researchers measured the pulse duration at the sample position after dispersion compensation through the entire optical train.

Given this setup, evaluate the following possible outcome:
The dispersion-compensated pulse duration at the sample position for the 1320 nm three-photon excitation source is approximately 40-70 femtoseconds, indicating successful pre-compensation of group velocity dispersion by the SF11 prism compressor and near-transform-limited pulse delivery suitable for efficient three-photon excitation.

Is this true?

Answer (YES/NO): YES